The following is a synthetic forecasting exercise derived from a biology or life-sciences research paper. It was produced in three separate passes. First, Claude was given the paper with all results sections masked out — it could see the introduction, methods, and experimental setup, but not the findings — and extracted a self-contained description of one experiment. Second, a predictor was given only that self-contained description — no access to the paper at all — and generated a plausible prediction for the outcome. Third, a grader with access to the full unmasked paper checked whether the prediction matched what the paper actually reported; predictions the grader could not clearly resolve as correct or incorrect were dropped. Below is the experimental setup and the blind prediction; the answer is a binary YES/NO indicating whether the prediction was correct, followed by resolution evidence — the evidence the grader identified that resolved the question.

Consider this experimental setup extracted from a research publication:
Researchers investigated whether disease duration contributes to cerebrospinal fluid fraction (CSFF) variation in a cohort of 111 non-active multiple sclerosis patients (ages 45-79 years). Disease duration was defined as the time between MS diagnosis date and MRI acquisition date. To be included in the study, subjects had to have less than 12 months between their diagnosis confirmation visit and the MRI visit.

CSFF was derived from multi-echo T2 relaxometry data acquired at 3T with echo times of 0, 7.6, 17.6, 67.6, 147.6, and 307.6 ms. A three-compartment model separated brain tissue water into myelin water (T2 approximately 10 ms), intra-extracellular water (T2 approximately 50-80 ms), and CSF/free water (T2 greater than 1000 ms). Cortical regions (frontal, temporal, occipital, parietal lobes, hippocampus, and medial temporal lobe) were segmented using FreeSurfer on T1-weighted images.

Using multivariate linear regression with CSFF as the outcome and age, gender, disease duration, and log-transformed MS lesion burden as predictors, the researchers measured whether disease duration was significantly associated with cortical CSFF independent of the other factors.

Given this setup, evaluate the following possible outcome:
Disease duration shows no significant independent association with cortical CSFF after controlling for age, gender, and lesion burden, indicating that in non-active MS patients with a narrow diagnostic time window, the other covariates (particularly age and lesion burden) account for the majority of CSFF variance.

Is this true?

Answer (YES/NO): NO